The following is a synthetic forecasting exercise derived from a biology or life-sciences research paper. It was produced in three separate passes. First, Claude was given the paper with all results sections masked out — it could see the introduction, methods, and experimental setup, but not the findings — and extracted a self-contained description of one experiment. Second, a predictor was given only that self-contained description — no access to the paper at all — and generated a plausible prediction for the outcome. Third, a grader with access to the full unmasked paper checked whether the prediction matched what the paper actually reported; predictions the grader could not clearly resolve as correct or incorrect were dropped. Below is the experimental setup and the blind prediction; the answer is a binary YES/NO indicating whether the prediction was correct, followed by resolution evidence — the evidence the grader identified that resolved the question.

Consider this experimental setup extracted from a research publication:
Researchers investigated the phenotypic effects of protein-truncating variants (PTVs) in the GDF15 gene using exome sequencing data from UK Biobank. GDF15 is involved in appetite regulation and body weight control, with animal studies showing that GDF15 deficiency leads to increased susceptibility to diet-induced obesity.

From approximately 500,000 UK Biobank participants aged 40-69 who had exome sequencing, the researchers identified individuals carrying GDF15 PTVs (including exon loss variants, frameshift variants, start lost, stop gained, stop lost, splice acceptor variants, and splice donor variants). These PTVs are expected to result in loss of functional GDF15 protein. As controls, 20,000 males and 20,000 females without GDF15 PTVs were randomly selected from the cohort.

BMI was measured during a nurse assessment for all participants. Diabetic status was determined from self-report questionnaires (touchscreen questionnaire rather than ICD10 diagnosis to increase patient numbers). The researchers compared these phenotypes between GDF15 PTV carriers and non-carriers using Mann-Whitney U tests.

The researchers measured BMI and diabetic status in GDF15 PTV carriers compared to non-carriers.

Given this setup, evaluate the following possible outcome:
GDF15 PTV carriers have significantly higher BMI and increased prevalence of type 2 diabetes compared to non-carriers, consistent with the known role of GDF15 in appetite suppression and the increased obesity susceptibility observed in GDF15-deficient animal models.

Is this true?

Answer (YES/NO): NO